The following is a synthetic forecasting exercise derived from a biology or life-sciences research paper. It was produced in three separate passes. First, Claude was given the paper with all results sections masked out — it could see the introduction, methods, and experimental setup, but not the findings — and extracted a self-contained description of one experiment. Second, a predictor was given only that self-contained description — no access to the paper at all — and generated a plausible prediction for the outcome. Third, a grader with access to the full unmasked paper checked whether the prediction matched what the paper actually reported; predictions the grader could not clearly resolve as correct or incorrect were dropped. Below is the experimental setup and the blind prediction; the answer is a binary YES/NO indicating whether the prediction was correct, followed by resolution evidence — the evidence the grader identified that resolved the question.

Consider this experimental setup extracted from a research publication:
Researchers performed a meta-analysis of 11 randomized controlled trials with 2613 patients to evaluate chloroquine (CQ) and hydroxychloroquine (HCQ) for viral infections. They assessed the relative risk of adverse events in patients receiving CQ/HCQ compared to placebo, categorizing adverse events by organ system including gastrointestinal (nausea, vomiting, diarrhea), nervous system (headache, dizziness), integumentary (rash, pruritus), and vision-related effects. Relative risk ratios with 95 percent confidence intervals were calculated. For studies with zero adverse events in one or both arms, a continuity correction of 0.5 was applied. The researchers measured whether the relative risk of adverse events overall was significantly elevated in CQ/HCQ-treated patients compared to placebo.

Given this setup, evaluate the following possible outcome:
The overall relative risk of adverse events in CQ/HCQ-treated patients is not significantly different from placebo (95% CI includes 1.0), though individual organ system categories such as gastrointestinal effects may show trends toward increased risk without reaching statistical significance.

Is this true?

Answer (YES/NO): NO